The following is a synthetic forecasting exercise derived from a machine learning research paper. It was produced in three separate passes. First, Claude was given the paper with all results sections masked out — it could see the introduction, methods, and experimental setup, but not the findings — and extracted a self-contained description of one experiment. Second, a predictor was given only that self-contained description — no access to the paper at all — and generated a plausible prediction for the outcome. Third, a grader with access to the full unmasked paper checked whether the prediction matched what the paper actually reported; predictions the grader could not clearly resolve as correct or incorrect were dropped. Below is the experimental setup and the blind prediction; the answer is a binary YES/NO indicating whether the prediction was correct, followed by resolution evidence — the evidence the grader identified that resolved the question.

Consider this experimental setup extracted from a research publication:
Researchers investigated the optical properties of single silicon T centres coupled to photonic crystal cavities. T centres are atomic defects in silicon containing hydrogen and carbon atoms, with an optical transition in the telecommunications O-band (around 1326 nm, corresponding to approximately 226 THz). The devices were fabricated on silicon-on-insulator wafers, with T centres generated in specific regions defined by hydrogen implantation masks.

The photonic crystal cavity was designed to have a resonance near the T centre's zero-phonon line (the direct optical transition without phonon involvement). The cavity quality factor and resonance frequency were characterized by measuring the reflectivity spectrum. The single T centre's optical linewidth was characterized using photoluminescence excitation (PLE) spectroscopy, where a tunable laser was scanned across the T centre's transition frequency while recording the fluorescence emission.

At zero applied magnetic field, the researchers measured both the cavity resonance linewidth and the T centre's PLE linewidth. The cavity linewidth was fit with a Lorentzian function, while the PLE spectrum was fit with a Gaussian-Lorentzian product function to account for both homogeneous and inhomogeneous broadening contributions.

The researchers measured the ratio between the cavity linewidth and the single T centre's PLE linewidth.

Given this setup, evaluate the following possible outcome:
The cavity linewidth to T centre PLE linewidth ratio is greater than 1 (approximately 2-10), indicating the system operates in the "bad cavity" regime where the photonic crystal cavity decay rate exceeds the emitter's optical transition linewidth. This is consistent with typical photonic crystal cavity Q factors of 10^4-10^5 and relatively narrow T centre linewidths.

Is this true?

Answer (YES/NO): NO